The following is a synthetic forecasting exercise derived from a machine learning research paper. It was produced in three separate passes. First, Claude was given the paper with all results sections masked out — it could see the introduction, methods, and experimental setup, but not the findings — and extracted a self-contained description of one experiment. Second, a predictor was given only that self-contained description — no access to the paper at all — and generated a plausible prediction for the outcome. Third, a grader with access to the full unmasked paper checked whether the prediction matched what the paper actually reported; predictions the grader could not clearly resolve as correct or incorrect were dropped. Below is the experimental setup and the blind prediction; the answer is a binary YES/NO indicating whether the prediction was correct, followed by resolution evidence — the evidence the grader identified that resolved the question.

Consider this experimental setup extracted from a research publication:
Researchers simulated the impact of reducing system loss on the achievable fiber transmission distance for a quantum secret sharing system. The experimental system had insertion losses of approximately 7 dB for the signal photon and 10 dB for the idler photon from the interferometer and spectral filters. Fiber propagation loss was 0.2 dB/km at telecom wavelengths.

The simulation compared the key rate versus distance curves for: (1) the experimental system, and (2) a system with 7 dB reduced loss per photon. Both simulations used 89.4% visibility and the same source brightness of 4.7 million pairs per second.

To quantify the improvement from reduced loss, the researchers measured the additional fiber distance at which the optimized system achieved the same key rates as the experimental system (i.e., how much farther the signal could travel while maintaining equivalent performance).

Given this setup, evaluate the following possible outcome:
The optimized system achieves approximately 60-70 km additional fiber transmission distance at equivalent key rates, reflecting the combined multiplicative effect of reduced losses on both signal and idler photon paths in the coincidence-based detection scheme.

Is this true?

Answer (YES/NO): NO